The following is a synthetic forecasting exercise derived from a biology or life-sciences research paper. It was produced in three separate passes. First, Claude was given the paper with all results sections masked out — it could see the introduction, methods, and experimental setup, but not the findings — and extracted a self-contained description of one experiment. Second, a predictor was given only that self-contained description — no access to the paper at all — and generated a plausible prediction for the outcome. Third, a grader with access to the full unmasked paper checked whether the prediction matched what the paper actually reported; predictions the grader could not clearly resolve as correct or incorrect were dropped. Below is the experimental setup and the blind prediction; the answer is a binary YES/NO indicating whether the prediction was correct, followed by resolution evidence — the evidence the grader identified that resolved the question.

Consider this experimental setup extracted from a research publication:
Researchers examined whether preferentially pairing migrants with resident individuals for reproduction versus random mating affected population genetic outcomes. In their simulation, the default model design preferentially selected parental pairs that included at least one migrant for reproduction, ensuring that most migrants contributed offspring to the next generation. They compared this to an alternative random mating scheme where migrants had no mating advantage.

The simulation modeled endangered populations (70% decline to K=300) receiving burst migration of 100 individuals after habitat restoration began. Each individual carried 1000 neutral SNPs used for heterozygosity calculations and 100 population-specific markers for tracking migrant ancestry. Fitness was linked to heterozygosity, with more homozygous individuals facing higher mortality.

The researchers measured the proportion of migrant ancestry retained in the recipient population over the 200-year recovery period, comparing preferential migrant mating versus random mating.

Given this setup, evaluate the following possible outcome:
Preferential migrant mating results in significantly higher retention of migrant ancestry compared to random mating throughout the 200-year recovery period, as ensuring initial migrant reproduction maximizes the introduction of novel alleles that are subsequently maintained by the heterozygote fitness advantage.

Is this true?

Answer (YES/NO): NO